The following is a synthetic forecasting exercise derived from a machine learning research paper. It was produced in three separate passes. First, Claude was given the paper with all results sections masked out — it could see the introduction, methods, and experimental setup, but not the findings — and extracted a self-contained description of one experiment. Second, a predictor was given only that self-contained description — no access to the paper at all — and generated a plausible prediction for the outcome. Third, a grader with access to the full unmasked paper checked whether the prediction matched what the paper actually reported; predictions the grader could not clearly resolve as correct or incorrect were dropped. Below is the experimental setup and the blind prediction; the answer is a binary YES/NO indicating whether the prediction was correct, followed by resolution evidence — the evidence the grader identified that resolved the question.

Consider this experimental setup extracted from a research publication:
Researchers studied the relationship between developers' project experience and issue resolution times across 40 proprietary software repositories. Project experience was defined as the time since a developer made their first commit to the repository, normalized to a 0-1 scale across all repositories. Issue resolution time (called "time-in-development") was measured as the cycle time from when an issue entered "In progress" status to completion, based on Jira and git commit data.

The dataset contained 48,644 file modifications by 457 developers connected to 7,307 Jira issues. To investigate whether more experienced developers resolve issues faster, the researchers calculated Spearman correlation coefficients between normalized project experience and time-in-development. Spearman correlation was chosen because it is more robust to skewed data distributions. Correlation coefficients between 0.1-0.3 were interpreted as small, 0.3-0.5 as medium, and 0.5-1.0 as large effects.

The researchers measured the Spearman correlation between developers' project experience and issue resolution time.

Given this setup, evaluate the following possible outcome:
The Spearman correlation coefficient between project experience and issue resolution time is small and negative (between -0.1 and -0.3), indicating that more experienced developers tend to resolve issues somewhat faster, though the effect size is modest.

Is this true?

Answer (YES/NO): NO